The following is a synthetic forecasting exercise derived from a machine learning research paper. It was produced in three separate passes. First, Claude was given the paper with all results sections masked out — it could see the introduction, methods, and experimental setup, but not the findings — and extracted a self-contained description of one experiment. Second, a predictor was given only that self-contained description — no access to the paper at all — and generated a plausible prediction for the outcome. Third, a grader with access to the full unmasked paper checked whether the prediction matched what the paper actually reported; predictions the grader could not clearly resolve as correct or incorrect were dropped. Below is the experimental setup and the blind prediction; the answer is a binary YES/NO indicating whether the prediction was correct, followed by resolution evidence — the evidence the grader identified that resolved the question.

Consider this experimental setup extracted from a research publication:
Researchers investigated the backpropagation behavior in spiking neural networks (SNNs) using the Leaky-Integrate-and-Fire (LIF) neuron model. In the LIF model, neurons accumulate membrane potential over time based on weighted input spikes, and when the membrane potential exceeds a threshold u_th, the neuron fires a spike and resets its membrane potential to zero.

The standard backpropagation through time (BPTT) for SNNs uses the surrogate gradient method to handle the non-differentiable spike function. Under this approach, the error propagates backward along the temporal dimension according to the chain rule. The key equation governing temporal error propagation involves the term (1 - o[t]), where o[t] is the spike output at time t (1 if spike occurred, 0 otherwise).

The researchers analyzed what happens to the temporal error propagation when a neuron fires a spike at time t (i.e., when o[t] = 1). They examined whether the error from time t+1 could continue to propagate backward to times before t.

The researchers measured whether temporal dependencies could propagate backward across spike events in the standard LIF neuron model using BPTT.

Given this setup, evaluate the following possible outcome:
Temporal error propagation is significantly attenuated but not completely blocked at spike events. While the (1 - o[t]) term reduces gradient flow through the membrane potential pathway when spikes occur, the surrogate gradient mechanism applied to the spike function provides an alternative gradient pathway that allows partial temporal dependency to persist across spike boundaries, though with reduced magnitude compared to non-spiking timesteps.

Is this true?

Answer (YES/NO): NO